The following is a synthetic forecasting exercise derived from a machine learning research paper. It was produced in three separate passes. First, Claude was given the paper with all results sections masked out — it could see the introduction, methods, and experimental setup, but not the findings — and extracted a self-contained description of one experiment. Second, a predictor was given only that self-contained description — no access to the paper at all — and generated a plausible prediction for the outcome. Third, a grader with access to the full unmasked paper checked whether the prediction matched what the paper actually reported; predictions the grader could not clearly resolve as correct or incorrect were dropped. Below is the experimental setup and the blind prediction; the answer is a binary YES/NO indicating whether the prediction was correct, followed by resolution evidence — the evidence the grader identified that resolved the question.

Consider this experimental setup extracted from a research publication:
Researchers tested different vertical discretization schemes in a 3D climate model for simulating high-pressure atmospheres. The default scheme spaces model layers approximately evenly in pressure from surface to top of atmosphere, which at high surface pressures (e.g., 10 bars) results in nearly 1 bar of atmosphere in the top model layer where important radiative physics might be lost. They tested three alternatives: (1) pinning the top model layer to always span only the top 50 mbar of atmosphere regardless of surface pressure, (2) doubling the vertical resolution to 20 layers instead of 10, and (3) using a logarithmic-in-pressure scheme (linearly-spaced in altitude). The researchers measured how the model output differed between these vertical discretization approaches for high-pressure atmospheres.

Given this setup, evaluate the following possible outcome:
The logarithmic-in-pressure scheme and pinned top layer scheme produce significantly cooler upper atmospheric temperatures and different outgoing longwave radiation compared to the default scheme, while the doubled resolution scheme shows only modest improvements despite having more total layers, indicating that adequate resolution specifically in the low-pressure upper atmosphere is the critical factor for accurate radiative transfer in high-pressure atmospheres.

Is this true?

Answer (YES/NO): NO